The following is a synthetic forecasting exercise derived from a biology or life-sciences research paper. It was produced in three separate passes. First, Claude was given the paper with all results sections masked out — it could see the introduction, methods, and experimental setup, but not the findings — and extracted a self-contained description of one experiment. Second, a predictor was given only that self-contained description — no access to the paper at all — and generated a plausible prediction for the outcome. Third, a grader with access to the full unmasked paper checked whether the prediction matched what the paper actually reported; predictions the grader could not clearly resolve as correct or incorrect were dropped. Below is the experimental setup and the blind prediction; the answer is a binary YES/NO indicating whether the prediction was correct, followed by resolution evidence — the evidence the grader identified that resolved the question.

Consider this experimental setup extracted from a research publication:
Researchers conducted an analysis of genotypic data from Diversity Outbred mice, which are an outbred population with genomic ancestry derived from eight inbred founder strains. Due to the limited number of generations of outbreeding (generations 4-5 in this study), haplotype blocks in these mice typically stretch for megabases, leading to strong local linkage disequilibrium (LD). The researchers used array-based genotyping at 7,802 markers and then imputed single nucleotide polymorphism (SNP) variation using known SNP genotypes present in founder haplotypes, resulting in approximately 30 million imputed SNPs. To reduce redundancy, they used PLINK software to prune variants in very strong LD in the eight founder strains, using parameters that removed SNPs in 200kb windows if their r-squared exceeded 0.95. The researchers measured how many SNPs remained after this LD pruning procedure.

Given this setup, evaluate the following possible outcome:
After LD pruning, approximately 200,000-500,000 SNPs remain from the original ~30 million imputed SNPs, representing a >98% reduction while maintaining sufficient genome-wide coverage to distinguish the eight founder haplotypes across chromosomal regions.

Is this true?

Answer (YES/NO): YES